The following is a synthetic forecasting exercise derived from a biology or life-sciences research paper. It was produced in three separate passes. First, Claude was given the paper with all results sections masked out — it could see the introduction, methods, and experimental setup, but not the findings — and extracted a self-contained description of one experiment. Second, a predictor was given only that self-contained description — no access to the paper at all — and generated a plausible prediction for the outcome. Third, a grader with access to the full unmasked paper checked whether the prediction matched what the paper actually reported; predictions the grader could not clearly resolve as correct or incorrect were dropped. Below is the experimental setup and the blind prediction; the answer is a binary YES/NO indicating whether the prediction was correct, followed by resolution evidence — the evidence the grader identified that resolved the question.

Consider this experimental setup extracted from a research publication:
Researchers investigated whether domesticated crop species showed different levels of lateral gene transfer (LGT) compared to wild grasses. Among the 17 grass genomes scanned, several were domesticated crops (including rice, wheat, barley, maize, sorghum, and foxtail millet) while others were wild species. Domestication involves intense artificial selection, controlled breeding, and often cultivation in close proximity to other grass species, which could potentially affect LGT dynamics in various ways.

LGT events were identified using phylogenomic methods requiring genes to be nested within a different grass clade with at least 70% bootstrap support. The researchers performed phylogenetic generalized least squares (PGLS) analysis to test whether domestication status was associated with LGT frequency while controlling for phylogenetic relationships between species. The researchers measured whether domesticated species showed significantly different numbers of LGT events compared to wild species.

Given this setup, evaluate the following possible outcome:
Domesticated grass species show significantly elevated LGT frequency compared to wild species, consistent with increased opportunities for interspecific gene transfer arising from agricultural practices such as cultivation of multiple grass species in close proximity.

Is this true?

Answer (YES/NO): NO